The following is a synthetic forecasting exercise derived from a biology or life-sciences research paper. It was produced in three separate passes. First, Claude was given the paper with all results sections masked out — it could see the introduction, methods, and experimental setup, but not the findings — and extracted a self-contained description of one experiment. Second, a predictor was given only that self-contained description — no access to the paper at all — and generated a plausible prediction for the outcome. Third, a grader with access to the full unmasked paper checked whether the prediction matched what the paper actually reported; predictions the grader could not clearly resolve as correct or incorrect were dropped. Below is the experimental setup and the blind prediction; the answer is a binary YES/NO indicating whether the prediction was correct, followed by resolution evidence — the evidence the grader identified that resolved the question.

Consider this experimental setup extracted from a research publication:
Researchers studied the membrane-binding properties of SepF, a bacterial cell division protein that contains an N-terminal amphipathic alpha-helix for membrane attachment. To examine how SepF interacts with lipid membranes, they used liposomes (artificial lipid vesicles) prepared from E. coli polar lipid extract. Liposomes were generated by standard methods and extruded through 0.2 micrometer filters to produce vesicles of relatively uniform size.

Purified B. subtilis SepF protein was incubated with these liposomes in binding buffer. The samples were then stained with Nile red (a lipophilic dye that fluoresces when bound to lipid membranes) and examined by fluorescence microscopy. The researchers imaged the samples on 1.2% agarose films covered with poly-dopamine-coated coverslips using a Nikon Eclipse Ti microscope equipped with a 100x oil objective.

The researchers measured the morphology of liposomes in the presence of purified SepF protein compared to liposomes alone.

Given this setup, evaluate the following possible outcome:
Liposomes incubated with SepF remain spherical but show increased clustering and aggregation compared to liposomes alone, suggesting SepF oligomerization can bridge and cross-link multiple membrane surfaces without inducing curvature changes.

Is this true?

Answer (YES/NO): NO